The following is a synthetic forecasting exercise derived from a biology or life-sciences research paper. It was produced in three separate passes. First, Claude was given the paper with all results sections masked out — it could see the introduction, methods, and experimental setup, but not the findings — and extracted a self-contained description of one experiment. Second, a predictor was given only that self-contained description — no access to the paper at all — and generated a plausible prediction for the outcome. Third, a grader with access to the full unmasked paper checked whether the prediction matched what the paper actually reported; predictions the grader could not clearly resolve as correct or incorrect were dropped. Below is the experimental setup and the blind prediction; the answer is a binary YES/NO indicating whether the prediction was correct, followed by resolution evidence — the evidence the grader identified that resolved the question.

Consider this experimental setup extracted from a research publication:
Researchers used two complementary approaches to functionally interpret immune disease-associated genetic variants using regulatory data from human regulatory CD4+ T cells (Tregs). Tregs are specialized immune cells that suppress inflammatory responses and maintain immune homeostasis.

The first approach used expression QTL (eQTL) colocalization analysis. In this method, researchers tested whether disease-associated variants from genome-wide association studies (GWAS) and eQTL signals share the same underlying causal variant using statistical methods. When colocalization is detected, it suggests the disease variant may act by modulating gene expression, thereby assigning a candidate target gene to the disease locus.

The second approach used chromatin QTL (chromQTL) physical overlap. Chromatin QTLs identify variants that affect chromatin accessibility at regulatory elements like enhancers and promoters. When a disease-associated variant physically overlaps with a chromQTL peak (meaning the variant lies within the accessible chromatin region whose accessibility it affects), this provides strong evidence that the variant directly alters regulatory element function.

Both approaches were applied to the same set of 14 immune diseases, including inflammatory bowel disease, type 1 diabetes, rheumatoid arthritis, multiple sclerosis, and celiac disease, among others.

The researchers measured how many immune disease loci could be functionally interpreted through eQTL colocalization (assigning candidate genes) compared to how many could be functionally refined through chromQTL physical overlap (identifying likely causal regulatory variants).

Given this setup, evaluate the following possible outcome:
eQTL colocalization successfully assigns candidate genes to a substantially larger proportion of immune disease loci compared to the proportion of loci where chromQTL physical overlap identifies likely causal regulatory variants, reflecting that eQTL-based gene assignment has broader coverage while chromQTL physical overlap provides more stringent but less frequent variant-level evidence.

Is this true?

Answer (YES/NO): NO